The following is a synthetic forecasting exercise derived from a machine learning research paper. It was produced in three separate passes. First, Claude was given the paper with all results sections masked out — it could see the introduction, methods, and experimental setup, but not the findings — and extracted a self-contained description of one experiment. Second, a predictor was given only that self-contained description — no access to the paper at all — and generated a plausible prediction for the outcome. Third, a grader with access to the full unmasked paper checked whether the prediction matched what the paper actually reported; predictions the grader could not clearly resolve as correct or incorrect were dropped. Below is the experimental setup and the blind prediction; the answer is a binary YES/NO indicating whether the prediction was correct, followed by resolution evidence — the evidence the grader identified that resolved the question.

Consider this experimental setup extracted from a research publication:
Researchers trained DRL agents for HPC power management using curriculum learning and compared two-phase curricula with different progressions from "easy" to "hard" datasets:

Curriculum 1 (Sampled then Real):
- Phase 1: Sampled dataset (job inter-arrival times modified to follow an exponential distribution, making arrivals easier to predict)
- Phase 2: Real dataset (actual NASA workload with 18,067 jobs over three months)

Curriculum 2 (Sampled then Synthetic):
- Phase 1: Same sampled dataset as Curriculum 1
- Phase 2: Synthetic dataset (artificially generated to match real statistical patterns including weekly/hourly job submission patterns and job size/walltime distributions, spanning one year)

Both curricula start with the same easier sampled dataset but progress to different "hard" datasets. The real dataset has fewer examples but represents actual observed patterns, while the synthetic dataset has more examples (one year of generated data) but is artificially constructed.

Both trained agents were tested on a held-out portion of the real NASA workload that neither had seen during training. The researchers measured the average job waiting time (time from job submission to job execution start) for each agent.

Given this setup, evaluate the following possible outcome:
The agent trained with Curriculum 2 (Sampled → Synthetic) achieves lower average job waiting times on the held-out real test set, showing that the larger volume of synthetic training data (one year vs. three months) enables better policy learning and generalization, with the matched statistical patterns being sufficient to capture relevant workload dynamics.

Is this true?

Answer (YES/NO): NO